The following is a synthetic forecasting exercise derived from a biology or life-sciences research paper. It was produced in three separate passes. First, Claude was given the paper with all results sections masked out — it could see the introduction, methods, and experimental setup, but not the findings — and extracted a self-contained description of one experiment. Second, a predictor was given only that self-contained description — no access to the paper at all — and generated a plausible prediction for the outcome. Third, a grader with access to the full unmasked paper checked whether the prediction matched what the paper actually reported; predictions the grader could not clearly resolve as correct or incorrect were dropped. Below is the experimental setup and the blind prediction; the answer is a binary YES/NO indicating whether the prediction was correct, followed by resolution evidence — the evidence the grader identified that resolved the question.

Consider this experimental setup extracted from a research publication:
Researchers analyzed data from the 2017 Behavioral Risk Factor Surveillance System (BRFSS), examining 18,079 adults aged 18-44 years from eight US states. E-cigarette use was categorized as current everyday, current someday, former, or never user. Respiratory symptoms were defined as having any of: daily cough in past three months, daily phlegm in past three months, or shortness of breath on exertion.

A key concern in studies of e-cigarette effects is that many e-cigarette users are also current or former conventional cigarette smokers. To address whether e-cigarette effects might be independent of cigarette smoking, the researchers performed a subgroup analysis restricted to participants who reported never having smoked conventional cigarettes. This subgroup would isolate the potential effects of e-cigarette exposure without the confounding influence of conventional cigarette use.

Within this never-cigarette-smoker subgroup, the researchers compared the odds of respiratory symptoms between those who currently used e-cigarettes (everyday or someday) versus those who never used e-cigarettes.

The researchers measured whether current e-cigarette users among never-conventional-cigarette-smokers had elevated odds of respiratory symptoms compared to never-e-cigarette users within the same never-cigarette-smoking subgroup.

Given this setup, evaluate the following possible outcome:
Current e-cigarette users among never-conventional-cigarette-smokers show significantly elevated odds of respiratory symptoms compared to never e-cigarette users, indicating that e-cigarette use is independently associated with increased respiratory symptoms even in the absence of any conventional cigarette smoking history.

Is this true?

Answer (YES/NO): NO